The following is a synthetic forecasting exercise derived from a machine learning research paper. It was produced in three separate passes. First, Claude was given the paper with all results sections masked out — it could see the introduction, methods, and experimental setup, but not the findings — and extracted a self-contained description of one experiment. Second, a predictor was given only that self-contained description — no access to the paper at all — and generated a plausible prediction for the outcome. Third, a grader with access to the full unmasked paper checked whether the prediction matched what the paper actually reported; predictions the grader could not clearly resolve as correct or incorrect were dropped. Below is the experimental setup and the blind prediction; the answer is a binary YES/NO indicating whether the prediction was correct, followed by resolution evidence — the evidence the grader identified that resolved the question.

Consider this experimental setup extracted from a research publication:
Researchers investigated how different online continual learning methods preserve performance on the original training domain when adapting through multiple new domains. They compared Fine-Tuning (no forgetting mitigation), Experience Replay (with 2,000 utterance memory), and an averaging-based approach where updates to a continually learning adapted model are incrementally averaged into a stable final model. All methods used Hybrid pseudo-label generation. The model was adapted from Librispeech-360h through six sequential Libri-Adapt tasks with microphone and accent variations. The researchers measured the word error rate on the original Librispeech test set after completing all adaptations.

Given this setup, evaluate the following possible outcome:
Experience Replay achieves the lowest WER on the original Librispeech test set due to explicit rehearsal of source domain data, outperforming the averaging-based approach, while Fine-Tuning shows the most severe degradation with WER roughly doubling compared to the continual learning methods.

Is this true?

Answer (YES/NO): NO